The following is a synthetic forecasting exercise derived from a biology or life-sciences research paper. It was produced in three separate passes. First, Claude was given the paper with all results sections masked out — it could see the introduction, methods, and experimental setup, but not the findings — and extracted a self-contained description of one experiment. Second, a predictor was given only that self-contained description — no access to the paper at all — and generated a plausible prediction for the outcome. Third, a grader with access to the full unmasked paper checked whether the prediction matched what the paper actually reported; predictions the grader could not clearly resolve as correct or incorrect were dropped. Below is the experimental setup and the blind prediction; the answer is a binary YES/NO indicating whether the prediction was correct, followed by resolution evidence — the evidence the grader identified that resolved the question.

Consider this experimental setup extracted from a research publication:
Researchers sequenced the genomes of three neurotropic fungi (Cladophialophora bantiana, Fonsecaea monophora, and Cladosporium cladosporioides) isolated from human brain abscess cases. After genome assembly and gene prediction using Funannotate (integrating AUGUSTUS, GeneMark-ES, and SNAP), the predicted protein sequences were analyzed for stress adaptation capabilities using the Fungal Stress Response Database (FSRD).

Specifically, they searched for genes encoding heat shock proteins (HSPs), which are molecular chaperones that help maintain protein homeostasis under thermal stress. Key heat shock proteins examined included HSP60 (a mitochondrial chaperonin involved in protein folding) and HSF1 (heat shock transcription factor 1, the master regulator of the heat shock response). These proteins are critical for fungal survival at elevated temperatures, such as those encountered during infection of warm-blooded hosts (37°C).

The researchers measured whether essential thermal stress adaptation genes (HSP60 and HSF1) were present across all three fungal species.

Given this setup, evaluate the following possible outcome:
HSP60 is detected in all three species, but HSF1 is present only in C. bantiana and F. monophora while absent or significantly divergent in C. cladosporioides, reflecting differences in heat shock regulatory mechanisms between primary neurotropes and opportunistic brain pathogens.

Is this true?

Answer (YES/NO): NO